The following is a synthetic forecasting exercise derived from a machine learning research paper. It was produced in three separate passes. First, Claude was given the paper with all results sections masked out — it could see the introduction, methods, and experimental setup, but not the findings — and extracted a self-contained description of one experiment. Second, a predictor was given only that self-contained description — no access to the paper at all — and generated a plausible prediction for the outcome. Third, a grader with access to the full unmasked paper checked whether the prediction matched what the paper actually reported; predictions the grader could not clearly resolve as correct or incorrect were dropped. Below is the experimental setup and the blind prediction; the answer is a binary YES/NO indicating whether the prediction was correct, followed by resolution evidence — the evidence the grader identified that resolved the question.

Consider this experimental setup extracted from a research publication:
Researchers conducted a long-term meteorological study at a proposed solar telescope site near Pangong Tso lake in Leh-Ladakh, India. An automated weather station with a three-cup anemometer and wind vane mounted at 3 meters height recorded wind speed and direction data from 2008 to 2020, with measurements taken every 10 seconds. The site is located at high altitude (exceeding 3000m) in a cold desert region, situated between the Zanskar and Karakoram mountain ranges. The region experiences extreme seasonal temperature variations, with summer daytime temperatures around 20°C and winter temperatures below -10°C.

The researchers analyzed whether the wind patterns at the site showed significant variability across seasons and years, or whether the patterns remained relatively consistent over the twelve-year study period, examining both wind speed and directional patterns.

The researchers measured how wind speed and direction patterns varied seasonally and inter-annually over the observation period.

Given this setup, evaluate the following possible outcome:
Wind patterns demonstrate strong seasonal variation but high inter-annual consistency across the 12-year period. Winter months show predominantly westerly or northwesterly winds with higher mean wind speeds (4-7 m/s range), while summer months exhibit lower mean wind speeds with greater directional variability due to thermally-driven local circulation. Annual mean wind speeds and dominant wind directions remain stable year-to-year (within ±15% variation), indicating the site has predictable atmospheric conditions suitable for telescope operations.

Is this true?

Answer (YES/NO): NO